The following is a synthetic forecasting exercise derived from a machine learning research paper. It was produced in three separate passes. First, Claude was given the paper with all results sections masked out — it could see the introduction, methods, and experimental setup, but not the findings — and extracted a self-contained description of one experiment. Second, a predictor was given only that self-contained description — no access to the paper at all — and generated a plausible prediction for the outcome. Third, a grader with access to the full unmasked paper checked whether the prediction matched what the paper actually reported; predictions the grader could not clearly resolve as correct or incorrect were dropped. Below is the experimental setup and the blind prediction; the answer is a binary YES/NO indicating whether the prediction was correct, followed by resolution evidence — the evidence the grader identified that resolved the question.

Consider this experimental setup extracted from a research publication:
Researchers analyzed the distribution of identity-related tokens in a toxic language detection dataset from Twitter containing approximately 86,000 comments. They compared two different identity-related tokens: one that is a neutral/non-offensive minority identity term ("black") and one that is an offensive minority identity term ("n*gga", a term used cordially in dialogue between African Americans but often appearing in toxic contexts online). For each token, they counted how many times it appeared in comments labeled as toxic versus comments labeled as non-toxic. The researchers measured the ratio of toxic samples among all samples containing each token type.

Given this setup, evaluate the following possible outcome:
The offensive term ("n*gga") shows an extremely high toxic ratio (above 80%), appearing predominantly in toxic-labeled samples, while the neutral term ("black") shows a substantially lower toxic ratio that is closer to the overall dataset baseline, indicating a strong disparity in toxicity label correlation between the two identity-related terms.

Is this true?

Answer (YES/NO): YES